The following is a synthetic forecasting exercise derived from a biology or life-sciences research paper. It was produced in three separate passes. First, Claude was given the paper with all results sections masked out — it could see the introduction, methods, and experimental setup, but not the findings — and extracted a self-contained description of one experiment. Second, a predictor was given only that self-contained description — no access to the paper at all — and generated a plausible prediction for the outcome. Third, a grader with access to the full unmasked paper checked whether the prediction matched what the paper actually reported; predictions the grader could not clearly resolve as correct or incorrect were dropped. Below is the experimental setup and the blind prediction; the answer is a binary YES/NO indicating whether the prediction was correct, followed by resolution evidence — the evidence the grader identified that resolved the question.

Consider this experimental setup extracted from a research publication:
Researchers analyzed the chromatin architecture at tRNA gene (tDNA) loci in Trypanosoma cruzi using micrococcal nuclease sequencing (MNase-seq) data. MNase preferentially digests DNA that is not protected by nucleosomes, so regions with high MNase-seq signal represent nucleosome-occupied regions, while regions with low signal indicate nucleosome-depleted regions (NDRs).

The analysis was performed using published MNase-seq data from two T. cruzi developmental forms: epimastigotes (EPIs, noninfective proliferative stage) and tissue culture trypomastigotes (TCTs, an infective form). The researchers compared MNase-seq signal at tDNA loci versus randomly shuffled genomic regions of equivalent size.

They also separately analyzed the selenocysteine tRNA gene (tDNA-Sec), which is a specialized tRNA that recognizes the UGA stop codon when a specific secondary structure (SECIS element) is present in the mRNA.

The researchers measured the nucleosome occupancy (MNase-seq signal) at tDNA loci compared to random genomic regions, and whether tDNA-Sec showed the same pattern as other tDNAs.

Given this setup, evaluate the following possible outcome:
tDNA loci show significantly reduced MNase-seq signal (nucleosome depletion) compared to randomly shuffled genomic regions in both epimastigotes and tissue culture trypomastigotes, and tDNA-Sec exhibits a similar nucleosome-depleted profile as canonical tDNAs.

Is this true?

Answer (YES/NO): NO